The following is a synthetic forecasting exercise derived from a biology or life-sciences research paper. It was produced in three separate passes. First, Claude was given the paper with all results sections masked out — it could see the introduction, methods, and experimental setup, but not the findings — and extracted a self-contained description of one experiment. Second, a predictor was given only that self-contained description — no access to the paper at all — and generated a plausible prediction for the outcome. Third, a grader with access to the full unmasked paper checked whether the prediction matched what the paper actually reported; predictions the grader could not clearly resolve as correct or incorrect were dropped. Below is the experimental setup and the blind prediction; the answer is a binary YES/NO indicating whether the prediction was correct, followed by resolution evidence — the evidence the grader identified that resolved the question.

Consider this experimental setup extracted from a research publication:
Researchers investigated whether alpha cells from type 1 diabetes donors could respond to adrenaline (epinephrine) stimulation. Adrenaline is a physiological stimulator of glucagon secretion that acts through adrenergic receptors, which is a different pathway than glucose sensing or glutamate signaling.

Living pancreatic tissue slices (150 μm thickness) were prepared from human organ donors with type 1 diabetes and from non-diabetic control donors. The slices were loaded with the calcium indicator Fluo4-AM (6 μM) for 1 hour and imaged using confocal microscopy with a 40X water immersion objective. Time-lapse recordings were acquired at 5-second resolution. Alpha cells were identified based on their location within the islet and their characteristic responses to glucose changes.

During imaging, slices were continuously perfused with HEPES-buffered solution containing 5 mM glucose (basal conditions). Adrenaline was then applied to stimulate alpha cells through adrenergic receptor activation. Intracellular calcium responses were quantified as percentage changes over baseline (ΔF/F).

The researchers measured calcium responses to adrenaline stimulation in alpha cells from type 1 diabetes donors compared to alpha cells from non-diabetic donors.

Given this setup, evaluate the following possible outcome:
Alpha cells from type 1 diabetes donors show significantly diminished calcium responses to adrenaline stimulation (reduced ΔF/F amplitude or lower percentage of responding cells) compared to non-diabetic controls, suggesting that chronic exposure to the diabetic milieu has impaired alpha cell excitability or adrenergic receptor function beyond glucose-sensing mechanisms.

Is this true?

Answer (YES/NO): YES